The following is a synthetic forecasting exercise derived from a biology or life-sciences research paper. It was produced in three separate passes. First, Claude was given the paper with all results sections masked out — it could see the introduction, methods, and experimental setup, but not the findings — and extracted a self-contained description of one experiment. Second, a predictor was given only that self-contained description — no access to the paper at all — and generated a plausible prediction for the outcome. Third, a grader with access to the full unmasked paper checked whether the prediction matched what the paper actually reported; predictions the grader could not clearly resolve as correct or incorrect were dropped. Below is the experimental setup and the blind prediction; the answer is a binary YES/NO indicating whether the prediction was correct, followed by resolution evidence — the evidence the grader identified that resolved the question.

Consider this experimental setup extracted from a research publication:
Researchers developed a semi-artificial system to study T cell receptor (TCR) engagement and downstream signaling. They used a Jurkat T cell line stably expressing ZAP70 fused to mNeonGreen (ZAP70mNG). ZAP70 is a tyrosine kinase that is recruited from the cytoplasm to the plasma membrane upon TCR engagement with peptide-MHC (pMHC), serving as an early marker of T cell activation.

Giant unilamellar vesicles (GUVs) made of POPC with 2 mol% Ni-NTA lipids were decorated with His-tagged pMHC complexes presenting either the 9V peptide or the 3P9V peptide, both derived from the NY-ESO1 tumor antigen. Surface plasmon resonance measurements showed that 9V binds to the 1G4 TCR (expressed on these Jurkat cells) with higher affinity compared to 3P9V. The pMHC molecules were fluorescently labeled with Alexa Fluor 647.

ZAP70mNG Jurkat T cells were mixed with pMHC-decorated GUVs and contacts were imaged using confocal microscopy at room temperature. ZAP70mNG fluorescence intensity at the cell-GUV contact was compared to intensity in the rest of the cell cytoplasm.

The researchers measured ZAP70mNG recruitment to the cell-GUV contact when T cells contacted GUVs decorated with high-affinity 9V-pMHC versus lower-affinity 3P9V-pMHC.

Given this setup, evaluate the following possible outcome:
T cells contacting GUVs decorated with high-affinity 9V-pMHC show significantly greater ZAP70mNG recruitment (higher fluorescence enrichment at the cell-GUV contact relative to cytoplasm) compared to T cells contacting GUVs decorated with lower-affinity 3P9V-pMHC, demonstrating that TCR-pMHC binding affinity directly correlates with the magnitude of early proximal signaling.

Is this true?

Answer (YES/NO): YES